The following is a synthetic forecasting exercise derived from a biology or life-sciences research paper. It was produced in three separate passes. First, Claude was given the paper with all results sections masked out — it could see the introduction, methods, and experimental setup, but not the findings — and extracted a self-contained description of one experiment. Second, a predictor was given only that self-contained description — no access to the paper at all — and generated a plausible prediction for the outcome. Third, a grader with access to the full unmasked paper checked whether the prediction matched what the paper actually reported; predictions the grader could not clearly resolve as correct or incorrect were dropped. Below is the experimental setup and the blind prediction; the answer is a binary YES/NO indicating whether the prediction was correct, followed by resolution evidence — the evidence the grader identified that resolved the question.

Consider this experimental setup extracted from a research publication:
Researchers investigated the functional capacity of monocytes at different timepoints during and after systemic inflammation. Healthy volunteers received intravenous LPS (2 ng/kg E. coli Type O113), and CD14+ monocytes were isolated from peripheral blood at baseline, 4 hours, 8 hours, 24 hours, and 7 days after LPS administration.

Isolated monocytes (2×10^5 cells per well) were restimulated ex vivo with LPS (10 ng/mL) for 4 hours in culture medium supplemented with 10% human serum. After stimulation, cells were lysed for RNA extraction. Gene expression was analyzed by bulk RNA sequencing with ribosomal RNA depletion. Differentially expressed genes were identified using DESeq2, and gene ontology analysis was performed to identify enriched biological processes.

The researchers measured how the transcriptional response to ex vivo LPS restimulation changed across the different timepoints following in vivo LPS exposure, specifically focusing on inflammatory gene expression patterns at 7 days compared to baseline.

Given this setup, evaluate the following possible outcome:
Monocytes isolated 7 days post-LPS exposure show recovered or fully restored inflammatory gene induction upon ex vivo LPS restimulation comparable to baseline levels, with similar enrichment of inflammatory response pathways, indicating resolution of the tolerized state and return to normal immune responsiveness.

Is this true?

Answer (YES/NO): NO